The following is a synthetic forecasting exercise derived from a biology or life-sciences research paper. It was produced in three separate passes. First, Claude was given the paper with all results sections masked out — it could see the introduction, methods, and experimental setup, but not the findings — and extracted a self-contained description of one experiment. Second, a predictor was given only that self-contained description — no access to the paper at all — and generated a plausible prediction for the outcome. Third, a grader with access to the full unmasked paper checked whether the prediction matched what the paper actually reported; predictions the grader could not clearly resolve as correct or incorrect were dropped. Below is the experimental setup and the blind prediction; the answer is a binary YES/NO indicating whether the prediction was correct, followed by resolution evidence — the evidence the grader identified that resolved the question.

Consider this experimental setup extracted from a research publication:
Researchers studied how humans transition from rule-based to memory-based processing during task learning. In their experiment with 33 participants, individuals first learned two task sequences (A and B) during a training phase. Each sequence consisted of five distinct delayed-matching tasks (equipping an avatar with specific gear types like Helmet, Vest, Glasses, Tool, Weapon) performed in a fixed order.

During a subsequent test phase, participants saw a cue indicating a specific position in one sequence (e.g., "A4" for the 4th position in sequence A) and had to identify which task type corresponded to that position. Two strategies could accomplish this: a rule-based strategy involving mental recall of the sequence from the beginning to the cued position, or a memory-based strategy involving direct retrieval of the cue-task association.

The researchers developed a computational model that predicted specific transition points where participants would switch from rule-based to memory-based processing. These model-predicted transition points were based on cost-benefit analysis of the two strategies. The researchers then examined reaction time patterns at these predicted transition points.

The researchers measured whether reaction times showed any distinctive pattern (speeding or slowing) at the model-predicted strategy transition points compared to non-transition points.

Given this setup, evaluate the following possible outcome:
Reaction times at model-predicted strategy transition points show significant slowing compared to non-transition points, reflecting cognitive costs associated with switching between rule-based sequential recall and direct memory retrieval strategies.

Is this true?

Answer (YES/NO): YES